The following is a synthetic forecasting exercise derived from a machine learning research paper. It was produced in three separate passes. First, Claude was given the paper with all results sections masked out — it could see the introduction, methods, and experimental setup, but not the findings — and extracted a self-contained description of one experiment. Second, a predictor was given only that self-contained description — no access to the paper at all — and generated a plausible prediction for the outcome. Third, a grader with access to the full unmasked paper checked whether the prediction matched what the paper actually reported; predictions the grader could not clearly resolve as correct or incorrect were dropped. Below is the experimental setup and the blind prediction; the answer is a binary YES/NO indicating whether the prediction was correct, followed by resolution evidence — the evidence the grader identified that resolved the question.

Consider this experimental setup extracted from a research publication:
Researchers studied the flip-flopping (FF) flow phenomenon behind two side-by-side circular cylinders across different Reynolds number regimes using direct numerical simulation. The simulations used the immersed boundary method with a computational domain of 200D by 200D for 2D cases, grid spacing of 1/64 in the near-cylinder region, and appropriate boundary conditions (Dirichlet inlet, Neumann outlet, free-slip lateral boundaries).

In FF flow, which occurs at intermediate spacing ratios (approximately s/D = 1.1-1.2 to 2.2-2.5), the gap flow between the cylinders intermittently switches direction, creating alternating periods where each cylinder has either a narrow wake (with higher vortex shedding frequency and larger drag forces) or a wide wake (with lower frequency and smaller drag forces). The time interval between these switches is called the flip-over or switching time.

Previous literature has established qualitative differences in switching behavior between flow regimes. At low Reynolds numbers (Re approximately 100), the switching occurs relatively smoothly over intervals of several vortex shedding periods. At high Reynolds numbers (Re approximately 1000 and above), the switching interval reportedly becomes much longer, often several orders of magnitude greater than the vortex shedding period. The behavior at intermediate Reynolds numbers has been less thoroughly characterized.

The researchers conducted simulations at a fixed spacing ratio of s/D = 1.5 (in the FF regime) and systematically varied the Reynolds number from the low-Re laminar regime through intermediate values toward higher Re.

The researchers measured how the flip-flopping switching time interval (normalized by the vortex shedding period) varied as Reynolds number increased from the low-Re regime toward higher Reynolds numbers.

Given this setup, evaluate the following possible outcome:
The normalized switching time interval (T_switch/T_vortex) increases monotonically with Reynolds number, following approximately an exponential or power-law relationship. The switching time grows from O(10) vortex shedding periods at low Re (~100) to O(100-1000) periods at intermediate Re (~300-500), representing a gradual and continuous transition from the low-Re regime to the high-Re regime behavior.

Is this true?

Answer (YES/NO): NO